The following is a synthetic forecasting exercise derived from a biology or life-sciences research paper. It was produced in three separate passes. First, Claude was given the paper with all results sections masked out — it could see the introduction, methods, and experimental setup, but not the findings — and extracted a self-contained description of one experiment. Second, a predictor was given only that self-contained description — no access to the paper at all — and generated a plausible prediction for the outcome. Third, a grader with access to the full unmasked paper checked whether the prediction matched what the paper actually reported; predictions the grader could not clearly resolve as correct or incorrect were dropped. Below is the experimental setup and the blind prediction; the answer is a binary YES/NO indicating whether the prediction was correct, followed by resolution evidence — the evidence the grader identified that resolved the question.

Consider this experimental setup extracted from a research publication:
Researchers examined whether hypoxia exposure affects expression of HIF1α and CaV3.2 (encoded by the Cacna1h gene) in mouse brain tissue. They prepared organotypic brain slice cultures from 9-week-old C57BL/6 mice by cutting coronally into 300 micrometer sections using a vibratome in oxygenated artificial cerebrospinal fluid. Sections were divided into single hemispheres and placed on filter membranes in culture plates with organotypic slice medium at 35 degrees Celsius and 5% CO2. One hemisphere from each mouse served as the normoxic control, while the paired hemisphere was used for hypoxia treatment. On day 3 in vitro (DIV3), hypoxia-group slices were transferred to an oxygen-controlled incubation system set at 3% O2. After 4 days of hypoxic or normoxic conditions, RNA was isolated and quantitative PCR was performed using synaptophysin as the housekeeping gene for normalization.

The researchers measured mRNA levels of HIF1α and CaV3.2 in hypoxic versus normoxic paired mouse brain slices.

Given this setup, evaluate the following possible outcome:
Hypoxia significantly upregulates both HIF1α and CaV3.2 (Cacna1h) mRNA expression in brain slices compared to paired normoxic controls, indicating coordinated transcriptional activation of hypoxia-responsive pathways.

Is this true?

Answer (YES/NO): YES